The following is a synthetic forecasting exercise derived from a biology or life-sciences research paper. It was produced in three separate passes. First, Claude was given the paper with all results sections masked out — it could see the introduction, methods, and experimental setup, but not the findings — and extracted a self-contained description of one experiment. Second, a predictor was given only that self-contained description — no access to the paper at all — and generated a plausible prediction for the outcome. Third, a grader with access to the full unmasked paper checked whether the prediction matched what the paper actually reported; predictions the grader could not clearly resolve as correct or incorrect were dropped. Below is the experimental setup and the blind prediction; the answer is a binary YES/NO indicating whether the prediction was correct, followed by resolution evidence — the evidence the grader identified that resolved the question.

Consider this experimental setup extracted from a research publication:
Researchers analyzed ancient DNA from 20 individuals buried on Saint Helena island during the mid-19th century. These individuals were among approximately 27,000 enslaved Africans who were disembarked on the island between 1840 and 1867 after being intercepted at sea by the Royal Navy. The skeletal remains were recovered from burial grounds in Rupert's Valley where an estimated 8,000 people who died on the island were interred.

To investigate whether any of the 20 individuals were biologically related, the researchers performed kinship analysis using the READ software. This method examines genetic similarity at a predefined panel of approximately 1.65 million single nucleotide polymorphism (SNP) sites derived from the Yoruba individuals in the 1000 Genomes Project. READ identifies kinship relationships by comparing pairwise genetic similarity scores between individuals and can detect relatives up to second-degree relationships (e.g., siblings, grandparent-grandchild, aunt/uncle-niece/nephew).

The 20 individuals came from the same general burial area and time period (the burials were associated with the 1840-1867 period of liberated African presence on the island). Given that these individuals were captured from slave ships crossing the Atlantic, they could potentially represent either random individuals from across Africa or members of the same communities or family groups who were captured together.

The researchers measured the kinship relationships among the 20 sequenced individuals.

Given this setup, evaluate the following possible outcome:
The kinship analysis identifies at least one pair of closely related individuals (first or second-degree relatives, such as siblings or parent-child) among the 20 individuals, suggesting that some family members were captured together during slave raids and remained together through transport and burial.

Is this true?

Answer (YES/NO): NO